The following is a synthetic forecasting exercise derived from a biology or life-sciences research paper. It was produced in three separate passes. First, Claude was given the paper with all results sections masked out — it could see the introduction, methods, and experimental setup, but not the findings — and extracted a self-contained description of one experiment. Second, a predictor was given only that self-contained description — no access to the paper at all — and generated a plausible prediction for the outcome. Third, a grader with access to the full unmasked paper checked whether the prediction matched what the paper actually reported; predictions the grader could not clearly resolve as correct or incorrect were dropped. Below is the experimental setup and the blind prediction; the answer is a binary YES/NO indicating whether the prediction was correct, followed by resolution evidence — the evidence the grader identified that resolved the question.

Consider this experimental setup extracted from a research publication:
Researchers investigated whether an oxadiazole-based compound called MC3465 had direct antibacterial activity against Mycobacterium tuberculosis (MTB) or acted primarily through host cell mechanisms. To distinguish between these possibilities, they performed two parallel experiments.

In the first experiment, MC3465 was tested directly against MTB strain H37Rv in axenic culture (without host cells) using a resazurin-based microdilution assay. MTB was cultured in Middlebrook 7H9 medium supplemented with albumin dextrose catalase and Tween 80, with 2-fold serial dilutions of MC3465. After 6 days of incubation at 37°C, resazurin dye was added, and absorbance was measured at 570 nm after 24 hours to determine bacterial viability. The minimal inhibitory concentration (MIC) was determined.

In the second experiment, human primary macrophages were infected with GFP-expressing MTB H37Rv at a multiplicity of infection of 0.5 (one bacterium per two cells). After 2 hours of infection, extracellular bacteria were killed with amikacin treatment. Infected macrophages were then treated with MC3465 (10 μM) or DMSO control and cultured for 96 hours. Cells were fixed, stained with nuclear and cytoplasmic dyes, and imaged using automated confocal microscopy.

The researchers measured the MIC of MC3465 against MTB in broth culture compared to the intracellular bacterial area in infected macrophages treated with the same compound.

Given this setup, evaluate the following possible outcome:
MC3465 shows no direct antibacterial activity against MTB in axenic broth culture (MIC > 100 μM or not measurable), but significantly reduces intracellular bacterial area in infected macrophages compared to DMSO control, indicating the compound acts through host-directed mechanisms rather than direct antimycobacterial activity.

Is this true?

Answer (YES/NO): YES